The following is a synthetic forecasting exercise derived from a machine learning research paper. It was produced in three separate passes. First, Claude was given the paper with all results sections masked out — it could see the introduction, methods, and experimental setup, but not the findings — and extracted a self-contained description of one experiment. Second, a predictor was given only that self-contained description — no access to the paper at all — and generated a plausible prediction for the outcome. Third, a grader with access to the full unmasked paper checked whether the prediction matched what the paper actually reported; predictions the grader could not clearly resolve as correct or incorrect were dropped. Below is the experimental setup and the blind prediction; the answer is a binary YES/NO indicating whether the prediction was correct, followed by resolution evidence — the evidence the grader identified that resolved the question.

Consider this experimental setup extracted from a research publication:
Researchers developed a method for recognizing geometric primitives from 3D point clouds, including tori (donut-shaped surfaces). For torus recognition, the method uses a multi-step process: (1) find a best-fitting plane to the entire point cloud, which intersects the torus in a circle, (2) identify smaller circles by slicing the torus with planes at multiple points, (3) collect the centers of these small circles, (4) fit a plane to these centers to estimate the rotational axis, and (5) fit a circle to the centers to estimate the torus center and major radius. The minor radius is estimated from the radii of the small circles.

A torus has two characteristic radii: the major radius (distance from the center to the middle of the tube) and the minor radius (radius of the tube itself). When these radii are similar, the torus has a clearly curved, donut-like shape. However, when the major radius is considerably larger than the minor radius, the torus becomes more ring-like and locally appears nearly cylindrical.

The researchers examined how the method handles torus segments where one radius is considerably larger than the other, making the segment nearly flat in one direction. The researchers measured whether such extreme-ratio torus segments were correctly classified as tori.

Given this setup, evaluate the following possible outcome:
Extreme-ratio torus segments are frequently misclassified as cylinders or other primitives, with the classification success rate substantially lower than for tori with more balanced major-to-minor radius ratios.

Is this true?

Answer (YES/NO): YES